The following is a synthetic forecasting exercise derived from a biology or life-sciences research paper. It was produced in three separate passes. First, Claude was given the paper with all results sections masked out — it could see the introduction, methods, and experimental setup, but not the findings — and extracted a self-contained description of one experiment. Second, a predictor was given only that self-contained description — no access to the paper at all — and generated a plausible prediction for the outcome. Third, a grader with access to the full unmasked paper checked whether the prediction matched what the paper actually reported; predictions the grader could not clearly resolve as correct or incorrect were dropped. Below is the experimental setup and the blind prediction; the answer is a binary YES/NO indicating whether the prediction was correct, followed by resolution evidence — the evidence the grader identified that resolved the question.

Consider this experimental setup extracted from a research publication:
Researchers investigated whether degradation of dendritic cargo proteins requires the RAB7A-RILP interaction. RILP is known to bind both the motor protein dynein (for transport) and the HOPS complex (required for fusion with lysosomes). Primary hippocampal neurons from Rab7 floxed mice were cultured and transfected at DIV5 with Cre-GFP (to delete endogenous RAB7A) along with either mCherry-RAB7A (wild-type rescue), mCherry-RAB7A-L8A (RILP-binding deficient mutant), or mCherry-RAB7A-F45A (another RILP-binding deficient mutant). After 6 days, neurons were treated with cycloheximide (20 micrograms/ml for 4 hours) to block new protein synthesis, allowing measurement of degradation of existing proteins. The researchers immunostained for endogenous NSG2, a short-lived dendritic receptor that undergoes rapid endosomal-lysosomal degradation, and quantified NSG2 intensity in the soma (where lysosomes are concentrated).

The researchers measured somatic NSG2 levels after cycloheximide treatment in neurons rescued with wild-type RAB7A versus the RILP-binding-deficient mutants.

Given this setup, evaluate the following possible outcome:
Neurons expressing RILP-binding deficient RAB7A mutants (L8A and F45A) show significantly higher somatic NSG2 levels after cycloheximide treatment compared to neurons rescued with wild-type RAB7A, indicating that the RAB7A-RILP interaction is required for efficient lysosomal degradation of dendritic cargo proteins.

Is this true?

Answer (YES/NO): NO